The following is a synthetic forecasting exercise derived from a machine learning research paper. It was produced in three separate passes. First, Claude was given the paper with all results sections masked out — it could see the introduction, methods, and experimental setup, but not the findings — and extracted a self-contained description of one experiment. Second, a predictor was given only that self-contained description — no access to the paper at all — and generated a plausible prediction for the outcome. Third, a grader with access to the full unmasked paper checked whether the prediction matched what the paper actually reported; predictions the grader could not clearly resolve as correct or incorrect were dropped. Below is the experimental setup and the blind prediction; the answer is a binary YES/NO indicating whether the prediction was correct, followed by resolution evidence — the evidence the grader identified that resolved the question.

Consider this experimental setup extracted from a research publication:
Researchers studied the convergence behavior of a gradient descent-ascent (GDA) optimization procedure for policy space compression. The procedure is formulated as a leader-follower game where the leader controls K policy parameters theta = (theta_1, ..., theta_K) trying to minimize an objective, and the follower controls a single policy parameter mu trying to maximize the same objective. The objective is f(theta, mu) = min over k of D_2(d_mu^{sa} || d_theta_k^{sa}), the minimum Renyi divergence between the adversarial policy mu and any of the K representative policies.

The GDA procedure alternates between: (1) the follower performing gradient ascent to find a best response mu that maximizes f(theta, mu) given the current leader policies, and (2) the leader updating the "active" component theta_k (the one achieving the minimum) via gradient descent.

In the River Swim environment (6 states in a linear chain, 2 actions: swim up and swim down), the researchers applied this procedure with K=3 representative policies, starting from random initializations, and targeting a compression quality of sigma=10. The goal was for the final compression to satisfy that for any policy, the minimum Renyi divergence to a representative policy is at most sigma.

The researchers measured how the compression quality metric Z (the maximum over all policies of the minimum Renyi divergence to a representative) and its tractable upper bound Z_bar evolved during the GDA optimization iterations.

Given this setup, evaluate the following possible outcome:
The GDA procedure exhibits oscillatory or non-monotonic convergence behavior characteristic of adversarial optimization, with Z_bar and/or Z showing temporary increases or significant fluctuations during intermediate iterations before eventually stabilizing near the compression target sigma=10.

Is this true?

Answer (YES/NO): NO